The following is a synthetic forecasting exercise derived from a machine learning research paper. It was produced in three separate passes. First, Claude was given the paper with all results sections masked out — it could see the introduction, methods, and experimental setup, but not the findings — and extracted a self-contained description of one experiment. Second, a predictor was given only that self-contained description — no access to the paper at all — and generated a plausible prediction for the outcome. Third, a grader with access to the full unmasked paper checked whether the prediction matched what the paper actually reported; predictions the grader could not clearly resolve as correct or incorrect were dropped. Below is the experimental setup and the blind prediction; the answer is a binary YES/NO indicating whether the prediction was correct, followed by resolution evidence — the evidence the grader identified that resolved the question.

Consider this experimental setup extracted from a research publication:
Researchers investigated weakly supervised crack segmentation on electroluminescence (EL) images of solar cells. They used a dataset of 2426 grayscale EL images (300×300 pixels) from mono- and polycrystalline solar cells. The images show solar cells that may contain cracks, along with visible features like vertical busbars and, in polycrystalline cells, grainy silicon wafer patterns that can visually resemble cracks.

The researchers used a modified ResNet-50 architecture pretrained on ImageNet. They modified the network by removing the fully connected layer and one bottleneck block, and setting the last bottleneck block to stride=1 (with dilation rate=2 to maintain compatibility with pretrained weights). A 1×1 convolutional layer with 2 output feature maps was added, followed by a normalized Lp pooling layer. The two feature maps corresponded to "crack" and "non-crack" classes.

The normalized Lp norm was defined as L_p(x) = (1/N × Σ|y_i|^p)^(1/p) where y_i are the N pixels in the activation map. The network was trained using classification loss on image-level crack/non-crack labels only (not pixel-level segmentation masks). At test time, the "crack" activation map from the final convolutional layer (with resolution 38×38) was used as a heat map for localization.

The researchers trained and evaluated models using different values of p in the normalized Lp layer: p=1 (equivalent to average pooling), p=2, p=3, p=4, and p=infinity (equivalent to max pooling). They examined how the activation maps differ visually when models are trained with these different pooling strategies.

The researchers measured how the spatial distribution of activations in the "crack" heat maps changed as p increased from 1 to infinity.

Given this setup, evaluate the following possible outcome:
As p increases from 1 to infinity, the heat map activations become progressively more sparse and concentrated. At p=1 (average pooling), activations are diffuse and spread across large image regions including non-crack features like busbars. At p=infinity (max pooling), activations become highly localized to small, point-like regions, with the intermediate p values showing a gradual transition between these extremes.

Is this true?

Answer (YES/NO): NO